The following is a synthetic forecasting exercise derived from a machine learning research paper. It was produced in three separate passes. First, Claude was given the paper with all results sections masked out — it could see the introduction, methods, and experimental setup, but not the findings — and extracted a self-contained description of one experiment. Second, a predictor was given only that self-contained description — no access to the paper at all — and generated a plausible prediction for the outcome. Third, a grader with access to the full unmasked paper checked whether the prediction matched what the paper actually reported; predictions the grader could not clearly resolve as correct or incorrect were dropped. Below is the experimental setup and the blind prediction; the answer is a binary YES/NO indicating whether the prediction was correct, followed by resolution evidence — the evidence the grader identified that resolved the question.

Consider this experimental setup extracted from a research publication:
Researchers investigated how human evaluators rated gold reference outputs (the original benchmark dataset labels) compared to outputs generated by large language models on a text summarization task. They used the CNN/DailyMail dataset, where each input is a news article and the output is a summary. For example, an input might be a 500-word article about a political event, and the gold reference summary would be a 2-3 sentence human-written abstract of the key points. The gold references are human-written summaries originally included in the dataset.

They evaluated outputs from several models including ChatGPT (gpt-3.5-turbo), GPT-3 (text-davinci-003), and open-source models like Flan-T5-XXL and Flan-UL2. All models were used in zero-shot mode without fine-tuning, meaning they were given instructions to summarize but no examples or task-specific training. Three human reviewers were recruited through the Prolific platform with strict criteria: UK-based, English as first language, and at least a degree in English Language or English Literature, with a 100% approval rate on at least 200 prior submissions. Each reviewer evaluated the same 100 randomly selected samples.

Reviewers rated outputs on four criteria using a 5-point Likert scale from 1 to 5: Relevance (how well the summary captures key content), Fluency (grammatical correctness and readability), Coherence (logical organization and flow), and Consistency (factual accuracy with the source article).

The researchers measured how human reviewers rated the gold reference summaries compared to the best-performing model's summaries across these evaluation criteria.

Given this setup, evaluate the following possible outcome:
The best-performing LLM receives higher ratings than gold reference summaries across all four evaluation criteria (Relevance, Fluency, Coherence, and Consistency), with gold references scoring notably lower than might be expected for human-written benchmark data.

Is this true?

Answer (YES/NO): YES